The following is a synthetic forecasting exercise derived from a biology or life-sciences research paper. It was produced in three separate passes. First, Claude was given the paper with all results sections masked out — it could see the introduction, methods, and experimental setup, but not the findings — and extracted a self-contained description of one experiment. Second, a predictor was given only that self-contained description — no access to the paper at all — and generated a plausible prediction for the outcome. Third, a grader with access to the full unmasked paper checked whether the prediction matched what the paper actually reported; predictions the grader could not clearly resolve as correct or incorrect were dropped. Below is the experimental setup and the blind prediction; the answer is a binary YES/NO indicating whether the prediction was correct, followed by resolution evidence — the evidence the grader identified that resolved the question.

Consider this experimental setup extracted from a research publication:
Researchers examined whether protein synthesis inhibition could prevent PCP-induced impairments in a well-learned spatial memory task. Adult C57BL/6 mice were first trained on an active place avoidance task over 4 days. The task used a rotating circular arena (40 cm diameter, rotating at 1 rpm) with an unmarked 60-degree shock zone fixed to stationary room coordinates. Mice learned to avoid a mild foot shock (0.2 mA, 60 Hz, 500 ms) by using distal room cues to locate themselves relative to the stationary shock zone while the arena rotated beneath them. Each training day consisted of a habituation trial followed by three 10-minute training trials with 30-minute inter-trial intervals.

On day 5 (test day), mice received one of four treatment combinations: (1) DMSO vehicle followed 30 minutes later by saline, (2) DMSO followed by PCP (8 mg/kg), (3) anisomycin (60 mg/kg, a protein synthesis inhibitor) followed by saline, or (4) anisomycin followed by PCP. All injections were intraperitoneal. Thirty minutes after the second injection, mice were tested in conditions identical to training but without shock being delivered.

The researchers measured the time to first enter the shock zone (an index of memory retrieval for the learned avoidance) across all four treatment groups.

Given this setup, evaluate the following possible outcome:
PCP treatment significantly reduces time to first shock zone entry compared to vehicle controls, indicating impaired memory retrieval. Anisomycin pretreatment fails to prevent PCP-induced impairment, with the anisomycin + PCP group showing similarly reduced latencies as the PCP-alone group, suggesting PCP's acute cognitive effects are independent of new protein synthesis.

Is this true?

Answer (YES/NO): NO